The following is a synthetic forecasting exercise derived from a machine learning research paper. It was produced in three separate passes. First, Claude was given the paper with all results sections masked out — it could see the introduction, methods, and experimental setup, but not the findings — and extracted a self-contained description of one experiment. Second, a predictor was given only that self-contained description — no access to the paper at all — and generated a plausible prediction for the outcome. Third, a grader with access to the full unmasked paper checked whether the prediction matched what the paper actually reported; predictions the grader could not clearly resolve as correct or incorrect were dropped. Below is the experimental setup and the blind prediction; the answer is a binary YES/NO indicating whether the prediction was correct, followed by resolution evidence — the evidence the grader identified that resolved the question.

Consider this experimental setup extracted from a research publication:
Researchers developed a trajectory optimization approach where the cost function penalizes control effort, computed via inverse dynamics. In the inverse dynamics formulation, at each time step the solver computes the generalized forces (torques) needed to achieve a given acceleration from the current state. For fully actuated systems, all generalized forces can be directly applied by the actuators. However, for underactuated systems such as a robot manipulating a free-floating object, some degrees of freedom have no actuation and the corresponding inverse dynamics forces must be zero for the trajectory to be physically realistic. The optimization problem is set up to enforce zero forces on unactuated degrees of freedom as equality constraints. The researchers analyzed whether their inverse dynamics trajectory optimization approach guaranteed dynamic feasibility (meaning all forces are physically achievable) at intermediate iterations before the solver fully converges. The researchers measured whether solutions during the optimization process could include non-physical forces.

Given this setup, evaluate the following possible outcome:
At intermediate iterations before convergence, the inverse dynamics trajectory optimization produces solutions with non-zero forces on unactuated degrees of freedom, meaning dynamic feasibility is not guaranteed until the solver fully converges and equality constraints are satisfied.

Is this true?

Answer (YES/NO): YES